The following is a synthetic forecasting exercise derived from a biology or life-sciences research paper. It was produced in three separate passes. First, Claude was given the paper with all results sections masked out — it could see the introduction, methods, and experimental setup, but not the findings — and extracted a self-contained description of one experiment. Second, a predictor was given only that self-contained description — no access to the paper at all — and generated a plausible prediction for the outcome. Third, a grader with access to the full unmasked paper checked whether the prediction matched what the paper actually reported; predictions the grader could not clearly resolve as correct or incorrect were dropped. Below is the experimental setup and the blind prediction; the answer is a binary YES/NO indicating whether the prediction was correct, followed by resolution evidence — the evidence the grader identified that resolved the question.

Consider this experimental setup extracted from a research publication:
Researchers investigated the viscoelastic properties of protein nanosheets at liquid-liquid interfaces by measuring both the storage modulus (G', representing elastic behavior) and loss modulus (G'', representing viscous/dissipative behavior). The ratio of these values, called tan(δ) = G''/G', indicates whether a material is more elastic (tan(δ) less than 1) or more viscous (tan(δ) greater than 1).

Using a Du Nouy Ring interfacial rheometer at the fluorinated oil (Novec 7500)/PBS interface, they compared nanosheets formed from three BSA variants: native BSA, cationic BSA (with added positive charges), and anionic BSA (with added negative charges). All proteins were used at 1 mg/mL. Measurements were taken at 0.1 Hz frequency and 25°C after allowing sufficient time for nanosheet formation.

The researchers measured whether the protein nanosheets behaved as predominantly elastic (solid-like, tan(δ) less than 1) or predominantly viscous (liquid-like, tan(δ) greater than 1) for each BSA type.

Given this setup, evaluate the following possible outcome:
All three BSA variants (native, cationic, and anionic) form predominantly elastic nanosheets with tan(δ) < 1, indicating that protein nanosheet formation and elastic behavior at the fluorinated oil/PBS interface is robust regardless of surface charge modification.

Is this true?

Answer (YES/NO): NO